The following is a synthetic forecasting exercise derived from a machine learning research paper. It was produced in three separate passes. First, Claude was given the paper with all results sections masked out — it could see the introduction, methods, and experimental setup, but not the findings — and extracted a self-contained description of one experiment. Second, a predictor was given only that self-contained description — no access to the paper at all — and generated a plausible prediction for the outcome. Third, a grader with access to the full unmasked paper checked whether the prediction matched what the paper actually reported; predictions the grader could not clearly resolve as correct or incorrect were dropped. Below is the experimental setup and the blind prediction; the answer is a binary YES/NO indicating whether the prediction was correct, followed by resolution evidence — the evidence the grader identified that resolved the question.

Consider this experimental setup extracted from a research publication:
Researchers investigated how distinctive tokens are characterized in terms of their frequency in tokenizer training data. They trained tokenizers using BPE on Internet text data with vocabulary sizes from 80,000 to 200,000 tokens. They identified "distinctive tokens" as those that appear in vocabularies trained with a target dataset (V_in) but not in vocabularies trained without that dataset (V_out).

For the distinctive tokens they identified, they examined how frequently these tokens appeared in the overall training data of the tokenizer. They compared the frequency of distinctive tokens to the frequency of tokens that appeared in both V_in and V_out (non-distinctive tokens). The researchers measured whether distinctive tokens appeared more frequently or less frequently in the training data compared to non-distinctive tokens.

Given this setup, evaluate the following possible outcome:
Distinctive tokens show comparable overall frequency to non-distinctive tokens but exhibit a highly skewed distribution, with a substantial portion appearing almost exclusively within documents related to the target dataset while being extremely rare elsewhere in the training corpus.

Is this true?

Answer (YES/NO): NO